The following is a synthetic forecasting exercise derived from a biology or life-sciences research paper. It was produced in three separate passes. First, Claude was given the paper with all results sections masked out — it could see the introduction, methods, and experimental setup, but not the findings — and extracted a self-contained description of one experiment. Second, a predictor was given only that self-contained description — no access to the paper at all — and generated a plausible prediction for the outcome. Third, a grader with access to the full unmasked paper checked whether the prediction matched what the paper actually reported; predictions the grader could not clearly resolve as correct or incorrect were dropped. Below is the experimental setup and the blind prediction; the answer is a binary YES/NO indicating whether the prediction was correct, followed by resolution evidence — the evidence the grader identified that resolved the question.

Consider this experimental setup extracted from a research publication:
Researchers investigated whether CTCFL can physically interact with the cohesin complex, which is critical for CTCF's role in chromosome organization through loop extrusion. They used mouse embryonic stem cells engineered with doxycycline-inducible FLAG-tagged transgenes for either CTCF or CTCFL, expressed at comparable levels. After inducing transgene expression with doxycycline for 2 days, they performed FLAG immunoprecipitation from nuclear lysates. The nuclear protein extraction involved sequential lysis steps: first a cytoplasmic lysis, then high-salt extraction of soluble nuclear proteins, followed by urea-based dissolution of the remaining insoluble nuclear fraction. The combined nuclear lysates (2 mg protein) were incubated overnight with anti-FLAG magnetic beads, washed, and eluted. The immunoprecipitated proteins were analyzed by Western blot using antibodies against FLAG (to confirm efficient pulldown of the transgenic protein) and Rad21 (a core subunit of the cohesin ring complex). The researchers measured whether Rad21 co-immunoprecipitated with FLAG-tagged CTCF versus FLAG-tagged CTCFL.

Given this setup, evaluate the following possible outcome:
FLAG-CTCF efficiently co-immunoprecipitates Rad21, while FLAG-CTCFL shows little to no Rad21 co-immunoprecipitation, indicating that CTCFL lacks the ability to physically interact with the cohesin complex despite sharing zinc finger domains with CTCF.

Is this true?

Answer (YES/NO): YES